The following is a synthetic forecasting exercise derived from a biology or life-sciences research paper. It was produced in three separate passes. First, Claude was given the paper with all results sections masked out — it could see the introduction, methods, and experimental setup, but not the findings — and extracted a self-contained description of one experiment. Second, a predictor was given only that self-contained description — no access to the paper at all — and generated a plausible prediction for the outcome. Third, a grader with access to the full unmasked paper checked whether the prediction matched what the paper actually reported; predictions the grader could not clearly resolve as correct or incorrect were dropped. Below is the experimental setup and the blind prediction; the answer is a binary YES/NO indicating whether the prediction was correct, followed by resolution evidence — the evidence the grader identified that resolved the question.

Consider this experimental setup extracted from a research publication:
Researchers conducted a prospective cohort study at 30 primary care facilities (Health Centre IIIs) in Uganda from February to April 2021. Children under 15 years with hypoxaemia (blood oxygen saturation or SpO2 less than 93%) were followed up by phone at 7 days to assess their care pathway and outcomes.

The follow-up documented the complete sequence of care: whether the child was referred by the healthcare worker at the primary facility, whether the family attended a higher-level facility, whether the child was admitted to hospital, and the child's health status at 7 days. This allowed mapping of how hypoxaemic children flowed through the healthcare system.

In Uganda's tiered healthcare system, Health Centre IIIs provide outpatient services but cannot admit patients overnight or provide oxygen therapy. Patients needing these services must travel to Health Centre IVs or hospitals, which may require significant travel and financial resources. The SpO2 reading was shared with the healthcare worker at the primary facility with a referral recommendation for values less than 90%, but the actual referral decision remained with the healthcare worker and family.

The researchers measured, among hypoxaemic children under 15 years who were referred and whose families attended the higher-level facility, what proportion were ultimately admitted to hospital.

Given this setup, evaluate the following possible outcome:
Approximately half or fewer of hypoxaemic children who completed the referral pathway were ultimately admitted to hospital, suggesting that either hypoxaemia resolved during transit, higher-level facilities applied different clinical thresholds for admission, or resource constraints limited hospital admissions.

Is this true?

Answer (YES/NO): NO